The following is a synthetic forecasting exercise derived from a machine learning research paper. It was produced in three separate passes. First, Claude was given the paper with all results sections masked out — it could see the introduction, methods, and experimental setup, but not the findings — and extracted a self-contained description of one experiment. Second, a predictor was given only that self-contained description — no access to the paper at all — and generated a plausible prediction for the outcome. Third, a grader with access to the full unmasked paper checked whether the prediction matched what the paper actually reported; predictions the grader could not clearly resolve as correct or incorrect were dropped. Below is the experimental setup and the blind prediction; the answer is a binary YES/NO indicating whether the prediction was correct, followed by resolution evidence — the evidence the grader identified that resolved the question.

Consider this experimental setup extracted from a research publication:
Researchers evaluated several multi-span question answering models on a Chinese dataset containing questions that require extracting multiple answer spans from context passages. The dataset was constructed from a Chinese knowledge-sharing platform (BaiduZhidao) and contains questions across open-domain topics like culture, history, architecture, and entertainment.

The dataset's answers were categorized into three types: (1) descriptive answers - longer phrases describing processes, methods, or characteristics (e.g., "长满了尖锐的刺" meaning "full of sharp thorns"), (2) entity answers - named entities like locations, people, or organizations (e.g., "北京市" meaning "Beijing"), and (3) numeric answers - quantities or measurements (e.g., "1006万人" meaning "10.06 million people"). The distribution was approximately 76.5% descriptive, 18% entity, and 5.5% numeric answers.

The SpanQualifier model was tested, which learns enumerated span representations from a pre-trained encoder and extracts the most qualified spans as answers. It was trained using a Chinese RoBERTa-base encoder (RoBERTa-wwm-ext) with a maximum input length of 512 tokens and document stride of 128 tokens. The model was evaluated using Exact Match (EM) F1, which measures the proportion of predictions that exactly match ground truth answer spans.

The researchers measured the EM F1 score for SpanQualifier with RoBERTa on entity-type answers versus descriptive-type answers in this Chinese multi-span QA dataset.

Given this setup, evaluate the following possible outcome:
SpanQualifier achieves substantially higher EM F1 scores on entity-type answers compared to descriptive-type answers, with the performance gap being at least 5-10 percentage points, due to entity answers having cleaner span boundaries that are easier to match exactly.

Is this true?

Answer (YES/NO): YES